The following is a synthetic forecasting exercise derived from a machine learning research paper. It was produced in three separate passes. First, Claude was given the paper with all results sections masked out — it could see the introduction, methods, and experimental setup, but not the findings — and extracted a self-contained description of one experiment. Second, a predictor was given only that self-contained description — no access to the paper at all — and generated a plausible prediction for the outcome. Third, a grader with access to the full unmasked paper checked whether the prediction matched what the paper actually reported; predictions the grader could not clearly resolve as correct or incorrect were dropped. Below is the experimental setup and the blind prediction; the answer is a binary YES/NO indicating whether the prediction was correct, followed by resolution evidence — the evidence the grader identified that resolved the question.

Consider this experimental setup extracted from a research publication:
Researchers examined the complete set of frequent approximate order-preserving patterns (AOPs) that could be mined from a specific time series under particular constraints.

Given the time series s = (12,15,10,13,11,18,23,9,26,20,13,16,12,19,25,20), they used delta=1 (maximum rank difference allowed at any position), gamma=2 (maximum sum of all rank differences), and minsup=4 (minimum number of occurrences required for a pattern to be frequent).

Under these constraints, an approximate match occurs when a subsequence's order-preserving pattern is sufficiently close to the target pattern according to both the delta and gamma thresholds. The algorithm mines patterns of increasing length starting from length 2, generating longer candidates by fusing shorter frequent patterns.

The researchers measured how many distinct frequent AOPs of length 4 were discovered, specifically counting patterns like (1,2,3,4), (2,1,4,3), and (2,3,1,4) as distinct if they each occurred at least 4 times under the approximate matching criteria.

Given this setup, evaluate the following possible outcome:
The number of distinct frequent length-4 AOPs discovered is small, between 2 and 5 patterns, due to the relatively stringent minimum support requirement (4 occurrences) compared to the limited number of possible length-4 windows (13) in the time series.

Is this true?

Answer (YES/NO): YES